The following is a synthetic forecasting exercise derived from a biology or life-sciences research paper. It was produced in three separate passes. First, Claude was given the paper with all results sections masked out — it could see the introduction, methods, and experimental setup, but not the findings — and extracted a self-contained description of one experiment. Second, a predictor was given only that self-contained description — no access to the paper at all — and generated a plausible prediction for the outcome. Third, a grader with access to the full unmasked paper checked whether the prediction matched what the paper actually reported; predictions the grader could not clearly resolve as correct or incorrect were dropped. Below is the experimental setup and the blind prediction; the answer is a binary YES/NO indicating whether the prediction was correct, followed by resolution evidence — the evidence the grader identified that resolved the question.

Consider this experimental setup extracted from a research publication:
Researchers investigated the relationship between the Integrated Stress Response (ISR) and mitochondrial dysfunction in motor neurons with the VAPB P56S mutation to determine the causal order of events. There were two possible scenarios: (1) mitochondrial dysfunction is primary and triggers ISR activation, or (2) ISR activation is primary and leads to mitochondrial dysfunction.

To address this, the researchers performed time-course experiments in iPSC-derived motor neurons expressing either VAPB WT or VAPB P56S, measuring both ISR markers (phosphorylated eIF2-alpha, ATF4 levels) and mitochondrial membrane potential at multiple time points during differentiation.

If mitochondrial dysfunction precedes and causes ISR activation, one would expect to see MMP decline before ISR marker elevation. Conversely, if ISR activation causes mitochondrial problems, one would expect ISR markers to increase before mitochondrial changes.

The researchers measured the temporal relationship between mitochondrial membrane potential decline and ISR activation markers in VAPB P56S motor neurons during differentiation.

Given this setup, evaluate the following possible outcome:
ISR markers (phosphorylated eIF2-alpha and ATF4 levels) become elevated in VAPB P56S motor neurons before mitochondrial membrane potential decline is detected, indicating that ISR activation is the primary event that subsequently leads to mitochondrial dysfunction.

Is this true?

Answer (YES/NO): NO